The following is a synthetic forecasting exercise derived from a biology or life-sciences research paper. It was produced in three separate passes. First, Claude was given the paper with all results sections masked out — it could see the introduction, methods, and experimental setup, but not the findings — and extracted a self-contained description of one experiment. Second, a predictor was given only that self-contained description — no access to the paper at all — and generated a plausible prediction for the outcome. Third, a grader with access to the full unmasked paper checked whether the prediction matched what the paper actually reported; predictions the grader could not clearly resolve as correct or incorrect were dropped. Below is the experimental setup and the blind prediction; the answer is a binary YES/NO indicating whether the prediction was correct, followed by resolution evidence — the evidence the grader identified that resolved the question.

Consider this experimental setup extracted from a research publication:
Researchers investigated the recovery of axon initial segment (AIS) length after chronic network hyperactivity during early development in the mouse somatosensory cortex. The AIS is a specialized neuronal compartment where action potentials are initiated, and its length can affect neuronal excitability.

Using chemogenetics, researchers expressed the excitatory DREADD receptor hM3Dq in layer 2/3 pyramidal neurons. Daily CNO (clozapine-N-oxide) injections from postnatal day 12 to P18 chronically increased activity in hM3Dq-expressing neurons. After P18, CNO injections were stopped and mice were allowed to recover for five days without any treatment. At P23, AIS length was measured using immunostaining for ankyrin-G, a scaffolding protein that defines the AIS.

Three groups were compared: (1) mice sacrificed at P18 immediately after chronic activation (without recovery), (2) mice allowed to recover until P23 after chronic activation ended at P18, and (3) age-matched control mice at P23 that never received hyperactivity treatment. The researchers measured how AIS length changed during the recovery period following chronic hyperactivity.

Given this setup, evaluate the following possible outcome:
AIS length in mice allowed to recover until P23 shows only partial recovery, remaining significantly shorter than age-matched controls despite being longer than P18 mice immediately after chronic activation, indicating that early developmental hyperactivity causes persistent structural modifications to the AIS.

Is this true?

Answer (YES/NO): NO